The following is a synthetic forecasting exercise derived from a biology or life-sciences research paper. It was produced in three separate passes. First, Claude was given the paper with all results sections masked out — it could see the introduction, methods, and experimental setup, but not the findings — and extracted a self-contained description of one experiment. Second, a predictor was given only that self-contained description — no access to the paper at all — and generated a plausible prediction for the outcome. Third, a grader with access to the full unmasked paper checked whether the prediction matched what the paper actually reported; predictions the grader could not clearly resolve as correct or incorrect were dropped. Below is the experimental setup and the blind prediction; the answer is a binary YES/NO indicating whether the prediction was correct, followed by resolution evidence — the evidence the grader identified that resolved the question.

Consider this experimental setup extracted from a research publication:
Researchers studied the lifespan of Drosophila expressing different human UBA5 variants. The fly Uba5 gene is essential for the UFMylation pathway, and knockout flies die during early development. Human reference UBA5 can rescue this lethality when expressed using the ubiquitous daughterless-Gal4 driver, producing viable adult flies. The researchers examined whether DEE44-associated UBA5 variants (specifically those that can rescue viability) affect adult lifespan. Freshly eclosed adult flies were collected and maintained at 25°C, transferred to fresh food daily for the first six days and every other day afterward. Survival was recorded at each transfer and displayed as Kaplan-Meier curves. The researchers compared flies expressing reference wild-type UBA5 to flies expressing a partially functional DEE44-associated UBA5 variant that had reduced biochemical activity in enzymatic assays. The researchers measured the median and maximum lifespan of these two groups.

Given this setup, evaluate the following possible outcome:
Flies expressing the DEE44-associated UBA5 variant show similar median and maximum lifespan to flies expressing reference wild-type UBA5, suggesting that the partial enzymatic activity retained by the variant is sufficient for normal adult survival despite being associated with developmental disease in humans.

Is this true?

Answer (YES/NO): NO